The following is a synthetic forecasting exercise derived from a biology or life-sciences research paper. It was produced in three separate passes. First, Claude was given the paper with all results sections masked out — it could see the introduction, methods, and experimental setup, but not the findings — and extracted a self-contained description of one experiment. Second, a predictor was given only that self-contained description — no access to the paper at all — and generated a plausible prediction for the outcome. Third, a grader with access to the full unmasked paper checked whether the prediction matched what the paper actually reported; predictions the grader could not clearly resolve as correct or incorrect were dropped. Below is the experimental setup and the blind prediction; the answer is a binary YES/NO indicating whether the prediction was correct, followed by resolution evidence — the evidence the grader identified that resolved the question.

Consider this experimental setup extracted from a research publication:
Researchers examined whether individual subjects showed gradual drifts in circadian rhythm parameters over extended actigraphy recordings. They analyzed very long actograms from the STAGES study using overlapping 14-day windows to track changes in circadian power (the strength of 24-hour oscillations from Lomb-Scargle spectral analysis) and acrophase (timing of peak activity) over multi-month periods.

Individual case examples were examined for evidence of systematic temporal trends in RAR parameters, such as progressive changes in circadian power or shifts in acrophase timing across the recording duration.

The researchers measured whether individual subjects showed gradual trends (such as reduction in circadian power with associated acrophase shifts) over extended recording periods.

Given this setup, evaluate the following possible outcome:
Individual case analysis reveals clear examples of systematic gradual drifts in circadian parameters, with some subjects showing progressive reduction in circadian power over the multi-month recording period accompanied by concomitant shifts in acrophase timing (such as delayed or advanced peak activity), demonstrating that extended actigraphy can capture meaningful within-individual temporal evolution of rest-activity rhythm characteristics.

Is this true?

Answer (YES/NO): YES